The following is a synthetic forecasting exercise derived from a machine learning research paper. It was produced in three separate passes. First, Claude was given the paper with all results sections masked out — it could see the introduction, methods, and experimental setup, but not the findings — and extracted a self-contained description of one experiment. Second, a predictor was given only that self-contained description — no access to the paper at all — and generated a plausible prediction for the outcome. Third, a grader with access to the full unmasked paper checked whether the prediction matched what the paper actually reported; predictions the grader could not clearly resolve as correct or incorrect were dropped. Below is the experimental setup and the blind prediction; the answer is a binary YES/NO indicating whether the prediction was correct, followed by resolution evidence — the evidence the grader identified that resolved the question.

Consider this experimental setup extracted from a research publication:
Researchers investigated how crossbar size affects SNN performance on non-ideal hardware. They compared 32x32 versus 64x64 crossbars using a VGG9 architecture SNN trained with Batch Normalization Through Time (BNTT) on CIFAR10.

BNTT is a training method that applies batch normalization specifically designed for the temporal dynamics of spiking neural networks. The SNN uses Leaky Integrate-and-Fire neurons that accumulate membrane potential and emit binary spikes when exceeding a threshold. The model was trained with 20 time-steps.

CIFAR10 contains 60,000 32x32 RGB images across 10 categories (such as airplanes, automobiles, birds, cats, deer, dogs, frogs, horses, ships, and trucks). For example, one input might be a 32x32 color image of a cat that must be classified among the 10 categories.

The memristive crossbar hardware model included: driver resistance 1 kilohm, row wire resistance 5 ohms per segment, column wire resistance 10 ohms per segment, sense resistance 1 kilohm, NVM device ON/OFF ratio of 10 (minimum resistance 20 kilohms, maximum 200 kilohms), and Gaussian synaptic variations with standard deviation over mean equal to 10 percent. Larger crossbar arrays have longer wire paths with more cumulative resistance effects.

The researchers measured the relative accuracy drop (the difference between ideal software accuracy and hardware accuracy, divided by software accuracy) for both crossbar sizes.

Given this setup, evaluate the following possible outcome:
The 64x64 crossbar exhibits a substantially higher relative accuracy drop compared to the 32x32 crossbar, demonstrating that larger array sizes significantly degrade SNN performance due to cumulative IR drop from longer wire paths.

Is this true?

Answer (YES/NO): NO